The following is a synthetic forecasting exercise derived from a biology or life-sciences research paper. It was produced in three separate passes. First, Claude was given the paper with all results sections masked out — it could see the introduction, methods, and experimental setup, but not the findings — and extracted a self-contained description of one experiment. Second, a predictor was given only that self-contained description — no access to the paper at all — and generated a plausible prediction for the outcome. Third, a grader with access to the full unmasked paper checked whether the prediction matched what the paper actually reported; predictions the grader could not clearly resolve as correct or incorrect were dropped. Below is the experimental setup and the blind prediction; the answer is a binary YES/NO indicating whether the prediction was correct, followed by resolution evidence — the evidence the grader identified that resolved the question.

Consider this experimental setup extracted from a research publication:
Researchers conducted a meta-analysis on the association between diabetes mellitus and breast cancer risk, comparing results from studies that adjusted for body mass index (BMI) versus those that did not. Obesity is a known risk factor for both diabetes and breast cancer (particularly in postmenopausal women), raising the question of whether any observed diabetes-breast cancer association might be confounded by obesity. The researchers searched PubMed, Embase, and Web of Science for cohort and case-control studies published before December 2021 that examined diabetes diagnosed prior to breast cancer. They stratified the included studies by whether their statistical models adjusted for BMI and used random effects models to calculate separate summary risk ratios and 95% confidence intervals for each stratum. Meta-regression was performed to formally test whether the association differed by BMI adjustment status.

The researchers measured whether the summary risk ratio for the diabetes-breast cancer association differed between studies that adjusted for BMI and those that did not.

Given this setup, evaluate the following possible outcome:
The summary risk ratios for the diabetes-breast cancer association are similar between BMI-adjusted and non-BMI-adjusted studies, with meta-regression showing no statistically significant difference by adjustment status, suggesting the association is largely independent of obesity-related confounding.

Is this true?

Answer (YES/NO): YES